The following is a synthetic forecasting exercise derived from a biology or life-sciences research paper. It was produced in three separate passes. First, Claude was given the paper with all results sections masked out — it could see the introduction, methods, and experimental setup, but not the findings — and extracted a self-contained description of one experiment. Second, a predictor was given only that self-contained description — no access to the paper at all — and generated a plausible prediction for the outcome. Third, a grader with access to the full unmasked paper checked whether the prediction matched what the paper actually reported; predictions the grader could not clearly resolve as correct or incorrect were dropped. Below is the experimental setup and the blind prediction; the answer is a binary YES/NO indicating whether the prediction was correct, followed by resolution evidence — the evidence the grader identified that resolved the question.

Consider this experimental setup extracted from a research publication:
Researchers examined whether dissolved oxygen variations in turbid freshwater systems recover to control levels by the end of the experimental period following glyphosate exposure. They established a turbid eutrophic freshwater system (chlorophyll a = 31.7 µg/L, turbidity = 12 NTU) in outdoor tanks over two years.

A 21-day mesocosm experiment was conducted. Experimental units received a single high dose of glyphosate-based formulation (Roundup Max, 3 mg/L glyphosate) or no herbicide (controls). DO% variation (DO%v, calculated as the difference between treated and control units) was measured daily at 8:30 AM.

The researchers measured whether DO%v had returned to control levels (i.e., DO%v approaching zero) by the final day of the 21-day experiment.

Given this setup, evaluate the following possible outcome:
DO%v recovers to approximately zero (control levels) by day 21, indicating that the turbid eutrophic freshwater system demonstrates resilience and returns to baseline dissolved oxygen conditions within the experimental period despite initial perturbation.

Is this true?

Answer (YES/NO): NO